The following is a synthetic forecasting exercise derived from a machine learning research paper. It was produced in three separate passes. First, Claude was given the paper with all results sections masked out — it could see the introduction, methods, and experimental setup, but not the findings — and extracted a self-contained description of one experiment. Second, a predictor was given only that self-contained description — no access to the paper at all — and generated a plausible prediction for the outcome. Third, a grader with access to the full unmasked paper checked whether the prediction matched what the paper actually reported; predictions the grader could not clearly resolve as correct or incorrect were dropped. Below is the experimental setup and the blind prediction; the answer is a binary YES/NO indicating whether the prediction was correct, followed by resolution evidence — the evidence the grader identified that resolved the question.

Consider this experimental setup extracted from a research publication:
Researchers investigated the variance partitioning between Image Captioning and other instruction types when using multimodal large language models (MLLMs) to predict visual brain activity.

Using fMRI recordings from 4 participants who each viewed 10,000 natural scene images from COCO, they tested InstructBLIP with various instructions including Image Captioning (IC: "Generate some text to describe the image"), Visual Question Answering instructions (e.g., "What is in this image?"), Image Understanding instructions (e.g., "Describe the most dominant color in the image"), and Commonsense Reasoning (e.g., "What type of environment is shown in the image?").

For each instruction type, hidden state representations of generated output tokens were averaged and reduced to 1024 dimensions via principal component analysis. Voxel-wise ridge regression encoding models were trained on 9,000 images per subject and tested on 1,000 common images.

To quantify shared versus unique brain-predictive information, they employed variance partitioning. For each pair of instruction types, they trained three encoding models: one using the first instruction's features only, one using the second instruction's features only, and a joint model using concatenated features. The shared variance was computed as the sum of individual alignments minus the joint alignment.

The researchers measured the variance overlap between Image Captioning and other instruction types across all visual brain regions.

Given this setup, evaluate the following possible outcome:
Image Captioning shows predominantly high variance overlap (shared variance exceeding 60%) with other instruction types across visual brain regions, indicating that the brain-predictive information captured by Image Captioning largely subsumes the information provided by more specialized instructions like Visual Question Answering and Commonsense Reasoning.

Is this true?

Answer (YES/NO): NO